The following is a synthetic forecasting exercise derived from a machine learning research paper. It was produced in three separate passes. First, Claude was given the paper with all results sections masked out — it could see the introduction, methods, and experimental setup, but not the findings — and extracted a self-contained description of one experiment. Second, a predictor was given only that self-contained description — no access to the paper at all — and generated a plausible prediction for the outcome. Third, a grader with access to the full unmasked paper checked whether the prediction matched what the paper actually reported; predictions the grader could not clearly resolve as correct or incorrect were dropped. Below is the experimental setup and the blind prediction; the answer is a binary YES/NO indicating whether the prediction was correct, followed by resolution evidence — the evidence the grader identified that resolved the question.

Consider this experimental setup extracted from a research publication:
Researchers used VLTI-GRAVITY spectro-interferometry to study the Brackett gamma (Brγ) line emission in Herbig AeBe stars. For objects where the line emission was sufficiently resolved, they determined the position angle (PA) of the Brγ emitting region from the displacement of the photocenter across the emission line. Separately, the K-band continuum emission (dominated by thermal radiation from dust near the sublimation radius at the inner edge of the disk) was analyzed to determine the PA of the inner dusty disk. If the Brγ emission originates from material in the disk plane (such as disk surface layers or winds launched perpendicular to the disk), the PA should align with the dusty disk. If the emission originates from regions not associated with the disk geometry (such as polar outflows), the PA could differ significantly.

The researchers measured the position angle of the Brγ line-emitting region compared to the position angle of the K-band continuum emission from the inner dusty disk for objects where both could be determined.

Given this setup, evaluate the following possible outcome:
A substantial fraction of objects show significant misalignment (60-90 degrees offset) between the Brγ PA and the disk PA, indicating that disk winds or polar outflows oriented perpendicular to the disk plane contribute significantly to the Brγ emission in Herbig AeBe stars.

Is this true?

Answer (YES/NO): NO